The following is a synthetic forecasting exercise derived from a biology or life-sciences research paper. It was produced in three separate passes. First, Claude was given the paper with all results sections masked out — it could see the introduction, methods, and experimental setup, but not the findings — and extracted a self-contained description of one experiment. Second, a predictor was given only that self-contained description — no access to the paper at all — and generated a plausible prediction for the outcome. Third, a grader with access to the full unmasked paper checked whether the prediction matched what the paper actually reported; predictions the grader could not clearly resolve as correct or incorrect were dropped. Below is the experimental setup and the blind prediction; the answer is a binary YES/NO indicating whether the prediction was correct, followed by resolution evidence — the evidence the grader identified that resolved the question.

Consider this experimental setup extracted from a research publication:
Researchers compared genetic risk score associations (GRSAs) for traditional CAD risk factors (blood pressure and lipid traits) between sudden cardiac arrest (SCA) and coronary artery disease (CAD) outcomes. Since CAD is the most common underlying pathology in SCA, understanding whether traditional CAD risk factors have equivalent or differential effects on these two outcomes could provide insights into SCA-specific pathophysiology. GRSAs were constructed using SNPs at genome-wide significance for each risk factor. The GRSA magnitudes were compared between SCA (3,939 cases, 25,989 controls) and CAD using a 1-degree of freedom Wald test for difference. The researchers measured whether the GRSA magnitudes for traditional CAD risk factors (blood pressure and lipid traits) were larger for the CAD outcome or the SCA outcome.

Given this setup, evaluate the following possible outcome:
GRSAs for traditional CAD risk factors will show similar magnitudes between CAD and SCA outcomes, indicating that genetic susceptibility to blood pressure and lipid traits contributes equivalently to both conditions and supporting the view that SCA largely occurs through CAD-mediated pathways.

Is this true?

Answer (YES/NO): NO